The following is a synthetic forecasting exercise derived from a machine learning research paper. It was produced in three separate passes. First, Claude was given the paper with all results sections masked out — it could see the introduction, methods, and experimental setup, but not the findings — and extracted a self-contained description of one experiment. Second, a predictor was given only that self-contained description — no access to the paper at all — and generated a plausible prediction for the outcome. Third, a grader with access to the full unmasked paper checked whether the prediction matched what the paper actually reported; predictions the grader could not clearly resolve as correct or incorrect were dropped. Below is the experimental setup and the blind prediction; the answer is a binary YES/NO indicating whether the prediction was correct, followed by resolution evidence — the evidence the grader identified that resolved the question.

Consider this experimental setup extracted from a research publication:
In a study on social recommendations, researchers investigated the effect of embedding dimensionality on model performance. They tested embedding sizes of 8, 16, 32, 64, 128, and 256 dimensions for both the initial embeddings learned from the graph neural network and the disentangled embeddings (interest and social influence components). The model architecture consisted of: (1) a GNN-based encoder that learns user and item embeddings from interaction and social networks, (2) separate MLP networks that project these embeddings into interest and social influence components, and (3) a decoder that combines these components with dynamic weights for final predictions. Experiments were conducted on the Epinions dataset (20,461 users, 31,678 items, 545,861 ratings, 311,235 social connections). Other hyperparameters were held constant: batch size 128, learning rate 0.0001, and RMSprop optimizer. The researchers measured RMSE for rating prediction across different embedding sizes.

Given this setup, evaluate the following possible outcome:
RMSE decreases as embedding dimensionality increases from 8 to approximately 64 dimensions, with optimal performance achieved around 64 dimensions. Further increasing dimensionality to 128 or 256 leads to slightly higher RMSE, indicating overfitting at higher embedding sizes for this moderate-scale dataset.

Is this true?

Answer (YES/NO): YES